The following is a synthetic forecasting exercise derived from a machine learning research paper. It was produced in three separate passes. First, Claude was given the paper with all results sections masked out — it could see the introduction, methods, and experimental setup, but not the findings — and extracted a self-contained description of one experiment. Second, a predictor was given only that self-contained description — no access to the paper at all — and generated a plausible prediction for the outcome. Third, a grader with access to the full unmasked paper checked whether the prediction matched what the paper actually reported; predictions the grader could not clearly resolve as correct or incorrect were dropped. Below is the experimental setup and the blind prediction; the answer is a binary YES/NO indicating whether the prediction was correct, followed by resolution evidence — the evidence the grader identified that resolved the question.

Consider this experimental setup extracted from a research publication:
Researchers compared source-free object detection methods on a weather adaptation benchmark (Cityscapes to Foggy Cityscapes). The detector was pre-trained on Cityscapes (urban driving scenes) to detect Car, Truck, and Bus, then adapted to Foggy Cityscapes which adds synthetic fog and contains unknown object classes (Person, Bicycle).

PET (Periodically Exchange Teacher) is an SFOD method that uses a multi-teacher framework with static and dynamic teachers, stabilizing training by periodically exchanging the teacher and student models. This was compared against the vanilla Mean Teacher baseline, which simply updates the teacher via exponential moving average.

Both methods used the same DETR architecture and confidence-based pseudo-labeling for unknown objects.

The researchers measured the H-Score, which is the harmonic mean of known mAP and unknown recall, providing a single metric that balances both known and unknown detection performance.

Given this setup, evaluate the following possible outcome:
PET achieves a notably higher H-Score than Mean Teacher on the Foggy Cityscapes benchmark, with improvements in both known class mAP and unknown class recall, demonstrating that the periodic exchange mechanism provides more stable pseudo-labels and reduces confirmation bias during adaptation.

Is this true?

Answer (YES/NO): NO